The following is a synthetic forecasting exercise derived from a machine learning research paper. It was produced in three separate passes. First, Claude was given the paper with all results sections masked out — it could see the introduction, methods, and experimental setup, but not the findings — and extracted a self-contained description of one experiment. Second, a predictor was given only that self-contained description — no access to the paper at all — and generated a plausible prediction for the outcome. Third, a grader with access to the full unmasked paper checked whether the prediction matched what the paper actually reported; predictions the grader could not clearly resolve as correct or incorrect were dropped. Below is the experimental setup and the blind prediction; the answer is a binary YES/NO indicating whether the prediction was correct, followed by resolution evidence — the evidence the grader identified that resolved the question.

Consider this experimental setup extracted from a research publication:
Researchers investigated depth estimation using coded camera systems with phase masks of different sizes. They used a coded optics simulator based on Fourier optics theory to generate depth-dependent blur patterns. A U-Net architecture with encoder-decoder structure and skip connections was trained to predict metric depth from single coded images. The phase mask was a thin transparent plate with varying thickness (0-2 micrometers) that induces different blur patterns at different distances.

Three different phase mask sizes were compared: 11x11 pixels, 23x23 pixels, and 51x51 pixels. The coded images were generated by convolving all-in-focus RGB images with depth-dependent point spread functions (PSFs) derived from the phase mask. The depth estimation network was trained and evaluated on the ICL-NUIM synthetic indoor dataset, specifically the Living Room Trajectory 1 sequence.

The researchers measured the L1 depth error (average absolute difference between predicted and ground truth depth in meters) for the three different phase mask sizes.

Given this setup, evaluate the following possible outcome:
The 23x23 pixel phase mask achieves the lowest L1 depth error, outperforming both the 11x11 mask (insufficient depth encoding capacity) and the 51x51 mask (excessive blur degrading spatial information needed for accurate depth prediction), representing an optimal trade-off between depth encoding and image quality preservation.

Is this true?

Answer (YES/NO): YES